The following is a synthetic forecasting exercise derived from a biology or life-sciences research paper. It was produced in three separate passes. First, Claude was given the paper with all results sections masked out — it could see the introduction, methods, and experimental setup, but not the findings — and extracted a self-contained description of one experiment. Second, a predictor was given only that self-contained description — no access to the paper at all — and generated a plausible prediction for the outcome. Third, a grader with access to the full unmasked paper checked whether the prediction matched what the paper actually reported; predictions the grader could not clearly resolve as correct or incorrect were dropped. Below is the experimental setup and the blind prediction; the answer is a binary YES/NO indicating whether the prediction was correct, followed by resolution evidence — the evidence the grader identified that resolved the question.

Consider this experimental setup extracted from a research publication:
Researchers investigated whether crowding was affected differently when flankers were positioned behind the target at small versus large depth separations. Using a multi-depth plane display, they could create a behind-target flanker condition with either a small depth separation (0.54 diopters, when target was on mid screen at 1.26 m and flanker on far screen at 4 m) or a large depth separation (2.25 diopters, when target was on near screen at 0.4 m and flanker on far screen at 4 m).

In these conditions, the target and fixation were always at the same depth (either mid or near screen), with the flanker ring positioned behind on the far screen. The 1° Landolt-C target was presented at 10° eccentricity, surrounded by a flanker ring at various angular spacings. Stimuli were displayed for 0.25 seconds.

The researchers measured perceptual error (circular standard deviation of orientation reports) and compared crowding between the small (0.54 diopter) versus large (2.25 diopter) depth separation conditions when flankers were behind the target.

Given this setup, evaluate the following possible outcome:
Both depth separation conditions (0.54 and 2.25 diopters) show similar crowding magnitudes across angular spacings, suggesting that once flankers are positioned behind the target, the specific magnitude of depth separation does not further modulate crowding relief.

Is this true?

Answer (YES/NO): NO